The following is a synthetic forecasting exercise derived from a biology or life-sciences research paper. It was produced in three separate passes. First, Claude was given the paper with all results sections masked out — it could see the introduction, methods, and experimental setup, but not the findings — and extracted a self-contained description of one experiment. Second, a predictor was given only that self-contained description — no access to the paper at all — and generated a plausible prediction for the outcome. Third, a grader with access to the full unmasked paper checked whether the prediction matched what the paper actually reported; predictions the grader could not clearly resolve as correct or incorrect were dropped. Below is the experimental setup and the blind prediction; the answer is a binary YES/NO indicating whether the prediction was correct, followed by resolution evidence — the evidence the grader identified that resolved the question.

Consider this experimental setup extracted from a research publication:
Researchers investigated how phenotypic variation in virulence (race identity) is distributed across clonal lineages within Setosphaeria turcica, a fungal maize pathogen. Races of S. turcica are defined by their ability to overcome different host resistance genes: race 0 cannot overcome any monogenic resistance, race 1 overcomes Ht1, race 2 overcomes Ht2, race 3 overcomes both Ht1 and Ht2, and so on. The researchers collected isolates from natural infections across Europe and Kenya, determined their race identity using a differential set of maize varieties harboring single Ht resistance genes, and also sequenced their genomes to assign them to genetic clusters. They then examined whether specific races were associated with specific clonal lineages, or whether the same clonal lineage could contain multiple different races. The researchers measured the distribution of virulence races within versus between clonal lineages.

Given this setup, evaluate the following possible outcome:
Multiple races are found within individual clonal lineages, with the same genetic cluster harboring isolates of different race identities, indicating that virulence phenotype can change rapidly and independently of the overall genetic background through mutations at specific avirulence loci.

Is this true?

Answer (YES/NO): YES